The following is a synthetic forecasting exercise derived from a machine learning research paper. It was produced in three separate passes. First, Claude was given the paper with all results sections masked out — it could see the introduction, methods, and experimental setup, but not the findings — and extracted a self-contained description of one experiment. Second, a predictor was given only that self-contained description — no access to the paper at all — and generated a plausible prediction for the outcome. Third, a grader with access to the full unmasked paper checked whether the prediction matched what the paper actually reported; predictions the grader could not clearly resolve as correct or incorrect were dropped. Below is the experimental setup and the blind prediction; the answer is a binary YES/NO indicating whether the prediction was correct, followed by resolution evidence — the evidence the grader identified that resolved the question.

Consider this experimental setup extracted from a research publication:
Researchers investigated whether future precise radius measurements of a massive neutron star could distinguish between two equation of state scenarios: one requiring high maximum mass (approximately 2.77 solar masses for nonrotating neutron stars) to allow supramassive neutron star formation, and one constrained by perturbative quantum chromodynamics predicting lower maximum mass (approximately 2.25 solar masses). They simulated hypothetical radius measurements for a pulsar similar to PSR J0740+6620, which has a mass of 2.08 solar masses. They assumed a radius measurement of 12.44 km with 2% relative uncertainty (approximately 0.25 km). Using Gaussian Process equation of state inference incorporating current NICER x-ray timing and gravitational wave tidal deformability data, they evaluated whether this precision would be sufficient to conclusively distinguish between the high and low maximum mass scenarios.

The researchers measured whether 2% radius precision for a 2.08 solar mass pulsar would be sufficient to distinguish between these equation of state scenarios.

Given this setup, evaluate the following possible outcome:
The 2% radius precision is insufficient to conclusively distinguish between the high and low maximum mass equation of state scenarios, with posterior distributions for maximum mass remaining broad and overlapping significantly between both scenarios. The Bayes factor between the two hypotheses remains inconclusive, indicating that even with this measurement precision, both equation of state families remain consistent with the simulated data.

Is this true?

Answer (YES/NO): NO